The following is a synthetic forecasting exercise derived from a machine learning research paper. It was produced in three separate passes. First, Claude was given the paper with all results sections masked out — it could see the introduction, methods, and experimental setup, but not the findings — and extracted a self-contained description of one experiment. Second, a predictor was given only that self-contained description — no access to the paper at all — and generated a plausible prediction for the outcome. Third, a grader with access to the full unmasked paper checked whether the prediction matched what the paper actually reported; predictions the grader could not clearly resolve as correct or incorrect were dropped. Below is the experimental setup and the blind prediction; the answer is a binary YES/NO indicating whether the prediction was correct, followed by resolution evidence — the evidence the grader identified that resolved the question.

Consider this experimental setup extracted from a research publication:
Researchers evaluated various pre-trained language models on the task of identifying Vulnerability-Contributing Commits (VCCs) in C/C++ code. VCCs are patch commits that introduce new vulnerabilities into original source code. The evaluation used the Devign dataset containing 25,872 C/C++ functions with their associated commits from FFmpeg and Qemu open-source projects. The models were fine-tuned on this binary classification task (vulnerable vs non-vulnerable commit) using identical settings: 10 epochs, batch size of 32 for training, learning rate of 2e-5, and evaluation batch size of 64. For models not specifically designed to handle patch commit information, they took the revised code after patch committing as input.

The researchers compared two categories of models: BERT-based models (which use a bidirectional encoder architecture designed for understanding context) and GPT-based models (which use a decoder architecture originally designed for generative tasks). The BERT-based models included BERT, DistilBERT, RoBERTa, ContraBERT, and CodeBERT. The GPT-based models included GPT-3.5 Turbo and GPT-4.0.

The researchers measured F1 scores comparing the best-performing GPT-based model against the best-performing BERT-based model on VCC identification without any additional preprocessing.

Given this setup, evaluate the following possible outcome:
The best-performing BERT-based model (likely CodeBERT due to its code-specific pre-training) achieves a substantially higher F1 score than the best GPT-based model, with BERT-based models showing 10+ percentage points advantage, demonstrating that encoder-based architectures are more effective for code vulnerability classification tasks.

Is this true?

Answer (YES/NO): NO